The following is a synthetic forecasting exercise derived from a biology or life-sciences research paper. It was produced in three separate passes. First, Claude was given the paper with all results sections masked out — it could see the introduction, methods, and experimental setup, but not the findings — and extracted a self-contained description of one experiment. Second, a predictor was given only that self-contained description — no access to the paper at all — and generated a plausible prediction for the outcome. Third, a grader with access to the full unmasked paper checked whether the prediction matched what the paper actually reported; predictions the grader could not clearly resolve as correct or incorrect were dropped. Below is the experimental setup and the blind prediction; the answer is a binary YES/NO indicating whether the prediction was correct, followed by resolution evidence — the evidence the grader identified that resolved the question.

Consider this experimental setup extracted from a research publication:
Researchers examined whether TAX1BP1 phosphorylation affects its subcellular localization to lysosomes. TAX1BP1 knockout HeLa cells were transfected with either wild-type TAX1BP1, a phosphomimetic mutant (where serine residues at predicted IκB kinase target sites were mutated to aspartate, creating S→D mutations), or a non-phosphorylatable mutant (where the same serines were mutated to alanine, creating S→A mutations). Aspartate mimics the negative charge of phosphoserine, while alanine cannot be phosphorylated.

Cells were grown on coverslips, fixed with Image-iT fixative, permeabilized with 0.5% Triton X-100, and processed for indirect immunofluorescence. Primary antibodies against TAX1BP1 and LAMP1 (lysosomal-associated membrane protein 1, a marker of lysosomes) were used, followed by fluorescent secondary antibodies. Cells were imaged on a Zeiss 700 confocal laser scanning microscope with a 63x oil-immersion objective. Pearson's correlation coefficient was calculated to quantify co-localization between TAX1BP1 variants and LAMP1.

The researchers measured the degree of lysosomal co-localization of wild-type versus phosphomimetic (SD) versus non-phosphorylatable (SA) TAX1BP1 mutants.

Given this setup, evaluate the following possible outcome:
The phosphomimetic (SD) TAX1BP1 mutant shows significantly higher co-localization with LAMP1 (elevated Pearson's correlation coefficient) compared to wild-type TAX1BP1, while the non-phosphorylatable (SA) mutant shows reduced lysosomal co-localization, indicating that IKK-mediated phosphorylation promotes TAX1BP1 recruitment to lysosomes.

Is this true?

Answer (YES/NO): YES